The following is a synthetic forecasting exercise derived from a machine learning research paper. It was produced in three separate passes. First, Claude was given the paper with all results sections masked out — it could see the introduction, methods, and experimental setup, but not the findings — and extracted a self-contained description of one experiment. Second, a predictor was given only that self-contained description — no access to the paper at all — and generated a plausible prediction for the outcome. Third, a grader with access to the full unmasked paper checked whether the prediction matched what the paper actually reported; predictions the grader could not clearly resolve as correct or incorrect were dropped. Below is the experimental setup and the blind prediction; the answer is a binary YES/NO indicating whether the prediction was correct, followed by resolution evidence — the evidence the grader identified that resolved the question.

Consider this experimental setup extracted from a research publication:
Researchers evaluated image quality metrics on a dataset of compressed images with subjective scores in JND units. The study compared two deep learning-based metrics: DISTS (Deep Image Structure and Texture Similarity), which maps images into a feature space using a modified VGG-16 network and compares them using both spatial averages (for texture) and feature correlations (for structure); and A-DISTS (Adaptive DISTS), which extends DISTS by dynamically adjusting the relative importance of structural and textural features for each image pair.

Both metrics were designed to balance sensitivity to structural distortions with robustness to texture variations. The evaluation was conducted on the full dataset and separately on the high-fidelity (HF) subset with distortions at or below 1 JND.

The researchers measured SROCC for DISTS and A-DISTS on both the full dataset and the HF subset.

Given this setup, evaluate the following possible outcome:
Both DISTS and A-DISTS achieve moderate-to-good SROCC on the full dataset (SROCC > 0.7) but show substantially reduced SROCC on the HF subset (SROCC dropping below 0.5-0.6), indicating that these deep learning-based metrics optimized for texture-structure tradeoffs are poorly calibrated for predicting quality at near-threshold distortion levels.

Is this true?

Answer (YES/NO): YES